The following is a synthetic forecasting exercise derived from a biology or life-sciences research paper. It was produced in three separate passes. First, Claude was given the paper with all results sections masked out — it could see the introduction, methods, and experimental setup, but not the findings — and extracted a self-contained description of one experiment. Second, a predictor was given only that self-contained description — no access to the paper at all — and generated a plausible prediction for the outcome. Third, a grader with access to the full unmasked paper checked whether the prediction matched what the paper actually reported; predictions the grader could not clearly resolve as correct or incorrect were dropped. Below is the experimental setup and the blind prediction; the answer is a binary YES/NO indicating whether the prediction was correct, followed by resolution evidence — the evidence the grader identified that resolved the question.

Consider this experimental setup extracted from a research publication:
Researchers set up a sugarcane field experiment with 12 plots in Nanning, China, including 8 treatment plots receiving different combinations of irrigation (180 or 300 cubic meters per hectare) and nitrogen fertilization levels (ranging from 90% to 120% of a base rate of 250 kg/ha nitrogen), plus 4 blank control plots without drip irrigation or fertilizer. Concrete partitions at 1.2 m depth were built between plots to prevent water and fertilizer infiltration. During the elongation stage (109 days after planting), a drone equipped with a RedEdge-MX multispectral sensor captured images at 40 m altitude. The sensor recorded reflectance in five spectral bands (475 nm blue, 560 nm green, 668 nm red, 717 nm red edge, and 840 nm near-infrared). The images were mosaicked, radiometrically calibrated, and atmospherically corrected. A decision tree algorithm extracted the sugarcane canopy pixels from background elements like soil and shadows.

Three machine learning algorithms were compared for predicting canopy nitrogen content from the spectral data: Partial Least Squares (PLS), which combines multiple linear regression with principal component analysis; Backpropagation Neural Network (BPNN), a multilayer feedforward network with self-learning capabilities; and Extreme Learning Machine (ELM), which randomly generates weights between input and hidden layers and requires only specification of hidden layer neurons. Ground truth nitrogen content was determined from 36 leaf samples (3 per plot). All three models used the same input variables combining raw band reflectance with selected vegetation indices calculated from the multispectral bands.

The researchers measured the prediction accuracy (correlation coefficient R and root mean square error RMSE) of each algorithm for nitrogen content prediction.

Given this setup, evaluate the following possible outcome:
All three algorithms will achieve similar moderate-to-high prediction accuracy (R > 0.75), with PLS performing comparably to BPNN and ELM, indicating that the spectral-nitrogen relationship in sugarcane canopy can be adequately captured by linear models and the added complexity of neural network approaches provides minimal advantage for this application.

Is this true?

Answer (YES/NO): NO